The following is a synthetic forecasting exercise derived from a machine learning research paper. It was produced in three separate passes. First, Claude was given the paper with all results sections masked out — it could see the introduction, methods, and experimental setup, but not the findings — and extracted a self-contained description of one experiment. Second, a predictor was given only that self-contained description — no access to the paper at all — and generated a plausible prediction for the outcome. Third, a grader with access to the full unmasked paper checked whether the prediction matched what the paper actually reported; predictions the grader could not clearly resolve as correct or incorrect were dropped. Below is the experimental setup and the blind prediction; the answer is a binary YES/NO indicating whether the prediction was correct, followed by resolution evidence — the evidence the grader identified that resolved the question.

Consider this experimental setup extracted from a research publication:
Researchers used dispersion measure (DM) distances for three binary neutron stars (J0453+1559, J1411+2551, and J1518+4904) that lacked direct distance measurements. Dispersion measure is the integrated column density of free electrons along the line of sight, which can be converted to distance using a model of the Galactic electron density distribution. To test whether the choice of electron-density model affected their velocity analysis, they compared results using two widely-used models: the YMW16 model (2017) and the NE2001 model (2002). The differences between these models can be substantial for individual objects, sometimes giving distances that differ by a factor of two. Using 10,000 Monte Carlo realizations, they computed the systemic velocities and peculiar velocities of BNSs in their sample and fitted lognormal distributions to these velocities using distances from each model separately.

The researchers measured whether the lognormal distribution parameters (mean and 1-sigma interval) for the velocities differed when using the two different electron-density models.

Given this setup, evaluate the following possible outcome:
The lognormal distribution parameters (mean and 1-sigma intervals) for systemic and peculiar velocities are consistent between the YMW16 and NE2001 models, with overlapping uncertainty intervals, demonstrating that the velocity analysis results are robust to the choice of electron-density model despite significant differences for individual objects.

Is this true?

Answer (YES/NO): YES